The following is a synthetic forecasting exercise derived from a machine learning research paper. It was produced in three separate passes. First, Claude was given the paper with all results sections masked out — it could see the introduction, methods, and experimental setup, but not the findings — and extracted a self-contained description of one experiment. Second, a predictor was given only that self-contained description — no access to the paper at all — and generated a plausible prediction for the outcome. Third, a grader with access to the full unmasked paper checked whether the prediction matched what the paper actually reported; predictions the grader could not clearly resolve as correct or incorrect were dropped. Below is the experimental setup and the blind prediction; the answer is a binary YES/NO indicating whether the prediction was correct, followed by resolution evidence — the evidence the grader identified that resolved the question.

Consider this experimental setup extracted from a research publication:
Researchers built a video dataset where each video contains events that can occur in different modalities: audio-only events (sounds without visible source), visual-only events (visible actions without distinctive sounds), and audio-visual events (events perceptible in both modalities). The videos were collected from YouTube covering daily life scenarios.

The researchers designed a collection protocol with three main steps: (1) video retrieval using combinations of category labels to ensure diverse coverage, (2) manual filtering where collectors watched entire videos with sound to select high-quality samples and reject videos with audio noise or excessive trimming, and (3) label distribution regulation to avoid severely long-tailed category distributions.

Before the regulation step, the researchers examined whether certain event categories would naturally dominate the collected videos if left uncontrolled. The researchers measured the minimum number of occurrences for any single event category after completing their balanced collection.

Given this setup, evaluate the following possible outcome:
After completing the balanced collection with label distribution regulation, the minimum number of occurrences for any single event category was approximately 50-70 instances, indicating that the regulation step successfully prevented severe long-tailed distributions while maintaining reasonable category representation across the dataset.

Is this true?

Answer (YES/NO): NO